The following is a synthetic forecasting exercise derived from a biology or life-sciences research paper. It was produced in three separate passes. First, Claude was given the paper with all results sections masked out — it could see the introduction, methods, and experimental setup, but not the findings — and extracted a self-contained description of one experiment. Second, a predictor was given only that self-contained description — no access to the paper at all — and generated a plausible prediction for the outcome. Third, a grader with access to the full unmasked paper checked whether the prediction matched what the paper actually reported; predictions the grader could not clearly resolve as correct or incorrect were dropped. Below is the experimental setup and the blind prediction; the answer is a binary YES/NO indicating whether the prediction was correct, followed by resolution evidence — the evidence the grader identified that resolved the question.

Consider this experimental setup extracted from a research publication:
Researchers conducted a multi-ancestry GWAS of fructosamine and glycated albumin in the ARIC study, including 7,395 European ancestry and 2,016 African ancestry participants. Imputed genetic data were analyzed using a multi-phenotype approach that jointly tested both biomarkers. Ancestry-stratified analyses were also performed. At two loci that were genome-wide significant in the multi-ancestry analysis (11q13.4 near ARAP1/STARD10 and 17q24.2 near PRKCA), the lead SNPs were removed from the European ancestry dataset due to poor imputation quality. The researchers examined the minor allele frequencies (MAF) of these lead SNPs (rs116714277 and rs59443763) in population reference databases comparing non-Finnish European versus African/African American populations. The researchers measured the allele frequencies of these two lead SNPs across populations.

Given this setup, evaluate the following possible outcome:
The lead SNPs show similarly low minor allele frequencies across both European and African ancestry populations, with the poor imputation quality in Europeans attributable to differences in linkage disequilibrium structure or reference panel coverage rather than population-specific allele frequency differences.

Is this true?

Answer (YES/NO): NO